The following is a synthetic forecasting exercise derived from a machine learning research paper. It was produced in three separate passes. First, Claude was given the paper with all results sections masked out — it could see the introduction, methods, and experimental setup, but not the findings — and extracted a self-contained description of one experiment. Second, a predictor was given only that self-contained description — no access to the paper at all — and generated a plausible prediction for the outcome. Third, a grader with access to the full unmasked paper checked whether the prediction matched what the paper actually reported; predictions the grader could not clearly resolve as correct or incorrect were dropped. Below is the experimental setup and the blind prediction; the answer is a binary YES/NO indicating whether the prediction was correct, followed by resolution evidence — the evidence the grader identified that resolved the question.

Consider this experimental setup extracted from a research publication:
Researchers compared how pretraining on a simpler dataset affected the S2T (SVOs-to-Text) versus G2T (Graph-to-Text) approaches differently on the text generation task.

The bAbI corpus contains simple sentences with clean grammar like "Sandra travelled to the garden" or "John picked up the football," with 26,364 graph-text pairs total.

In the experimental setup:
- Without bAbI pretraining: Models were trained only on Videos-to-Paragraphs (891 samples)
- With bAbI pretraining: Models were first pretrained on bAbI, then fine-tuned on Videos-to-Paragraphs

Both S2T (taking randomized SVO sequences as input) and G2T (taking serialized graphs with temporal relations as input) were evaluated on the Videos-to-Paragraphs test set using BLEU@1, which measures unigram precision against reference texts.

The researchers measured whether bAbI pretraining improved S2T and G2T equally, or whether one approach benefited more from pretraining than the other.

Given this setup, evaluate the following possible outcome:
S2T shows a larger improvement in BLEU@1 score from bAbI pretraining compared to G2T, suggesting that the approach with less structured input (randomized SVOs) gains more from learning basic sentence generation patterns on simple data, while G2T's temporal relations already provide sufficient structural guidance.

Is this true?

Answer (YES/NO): NO